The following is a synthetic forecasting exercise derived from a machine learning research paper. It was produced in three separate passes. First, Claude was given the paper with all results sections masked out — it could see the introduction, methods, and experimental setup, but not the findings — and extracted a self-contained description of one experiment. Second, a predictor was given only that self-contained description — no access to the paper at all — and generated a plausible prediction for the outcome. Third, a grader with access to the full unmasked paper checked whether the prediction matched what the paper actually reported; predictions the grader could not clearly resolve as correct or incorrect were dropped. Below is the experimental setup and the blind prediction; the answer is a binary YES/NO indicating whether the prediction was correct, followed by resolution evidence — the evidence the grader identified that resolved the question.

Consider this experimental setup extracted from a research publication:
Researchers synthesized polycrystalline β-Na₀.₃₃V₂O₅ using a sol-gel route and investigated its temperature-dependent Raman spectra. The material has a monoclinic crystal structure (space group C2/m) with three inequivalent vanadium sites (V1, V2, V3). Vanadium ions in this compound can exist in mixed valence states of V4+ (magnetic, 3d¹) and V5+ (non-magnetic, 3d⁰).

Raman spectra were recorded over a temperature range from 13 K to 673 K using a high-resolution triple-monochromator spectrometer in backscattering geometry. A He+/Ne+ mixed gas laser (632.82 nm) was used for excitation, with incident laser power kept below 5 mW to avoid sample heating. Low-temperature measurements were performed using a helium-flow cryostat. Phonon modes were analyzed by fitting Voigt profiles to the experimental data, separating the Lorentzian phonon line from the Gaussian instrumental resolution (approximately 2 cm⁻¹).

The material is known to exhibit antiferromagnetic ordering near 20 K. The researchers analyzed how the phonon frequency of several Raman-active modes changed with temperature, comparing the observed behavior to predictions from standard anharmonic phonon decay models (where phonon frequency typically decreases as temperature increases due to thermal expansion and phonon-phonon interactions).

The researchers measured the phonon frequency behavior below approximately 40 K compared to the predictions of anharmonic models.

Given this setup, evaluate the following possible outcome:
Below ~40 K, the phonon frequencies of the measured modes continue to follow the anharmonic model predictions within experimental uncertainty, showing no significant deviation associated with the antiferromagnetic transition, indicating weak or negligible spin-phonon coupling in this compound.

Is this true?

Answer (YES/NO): NO